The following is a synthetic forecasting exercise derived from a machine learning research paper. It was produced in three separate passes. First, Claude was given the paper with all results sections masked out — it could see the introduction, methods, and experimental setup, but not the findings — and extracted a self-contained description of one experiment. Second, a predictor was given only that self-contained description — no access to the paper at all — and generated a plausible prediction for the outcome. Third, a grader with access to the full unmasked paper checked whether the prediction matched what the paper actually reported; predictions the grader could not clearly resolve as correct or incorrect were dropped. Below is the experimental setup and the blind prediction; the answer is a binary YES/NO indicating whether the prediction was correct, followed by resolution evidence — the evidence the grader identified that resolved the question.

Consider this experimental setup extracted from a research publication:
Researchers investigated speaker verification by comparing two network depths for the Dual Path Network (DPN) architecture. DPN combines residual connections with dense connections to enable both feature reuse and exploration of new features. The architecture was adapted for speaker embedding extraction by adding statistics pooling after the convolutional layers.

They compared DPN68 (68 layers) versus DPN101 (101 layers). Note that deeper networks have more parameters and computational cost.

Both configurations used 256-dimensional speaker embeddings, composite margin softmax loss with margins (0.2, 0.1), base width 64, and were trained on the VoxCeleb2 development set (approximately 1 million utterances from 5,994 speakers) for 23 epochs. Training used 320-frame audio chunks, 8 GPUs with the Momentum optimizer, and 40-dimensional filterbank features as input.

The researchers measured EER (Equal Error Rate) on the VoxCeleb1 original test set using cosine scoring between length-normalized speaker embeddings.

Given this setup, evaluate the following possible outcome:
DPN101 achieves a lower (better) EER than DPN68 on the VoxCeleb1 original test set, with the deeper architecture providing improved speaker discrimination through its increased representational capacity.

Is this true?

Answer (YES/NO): NO